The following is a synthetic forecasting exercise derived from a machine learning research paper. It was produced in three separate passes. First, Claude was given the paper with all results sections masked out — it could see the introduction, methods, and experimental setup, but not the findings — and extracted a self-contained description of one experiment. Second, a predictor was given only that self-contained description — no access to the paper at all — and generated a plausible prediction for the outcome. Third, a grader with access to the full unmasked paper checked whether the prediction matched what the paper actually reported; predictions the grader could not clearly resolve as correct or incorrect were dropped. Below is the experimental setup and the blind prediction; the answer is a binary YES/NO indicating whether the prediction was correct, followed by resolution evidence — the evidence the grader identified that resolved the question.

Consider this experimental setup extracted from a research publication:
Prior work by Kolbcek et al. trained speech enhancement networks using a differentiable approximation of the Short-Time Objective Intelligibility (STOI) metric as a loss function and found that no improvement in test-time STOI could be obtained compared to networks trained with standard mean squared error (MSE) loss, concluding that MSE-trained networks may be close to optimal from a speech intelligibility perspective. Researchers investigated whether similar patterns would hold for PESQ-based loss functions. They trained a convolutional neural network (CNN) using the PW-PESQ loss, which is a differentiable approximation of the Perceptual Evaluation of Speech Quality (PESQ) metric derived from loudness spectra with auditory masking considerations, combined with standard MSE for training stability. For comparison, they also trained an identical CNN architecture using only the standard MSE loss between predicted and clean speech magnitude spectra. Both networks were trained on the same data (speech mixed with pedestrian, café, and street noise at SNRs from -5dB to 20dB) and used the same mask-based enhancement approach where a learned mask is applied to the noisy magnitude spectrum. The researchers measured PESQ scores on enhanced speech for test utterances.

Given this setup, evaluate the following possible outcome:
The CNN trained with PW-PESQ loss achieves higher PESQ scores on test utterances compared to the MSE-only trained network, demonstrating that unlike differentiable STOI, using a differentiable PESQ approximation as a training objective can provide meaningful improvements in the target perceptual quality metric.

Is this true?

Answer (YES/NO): NO